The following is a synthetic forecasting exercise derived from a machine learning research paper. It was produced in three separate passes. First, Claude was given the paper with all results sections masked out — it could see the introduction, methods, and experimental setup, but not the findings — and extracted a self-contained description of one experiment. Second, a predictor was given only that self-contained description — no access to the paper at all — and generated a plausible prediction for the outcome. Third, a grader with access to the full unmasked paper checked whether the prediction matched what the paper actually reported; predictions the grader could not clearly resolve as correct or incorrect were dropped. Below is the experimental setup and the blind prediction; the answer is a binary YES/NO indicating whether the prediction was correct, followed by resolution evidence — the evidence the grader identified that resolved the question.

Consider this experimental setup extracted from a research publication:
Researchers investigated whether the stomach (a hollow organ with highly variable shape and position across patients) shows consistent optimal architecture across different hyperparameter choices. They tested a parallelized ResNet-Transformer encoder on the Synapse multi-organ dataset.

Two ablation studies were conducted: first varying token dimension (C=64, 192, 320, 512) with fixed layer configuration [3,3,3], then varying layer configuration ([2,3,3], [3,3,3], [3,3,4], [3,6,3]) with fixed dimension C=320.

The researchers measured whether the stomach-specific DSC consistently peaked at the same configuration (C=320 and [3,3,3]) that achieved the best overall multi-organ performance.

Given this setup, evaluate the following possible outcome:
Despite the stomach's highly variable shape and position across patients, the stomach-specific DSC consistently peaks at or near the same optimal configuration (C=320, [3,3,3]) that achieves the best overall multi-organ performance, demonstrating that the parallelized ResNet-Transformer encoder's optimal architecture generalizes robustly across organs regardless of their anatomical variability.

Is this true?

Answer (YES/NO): YES